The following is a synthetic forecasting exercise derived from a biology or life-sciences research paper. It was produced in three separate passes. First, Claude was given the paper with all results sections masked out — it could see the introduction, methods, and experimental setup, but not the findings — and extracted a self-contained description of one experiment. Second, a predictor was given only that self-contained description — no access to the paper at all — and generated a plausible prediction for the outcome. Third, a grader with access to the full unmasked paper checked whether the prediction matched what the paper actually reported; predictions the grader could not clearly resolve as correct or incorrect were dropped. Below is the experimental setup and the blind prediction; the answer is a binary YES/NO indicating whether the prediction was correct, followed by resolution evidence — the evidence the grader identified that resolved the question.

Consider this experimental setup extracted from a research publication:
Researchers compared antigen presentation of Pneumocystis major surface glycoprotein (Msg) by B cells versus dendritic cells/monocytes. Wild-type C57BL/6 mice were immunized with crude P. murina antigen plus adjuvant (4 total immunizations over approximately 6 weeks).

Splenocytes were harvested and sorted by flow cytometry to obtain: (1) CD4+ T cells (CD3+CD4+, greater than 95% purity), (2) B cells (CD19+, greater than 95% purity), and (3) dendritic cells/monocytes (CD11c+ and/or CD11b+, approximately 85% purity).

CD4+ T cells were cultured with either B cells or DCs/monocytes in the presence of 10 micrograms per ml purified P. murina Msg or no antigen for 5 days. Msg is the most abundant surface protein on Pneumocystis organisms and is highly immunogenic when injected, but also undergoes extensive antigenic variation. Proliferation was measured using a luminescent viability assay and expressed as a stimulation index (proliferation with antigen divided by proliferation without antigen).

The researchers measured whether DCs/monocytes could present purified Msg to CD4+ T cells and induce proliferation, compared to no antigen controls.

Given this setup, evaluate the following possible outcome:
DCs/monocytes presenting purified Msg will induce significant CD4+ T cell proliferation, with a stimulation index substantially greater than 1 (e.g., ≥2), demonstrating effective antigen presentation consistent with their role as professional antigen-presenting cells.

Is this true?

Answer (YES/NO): YES